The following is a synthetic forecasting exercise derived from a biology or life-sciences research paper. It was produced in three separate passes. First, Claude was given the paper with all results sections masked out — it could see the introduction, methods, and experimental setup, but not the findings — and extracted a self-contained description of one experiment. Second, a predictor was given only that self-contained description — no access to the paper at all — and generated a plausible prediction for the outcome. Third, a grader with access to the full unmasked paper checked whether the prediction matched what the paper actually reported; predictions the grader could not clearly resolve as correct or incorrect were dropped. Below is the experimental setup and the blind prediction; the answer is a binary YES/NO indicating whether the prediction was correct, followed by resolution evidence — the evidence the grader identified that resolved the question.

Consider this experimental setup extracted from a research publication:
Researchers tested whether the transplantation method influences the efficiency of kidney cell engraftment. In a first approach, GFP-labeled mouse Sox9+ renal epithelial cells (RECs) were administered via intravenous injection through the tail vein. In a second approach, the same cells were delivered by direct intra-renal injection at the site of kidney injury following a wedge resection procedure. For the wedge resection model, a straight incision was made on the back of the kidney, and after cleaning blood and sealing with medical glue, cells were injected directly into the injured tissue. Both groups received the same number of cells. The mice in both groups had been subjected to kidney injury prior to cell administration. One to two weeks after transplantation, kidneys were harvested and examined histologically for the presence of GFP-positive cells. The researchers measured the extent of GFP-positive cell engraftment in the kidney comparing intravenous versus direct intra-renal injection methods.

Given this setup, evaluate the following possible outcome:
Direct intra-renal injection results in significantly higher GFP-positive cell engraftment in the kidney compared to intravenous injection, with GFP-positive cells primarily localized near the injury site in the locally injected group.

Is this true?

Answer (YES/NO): YES